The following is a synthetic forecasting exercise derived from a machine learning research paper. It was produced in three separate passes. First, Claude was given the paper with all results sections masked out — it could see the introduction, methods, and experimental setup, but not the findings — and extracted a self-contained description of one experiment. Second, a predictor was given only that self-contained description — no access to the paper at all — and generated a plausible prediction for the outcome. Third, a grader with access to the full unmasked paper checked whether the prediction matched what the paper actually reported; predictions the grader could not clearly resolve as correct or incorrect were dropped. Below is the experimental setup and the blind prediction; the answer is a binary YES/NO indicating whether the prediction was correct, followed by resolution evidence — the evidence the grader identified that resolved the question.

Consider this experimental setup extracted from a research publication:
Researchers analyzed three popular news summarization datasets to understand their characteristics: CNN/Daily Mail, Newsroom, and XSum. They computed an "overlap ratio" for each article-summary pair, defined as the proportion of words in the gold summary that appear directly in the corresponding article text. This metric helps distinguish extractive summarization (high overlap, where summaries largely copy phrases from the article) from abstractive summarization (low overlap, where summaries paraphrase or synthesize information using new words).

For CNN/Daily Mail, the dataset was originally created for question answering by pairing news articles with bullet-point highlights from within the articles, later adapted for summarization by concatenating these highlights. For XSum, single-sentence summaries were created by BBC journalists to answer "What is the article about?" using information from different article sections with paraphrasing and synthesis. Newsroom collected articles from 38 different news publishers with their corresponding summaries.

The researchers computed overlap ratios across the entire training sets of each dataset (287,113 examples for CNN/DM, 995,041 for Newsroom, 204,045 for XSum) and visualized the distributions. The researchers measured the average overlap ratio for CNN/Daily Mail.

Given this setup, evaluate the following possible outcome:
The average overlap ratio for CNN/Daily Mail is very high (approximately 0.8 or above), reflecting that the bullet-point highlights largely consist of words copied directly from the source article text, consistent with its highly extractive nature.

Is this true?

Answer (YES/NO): NO